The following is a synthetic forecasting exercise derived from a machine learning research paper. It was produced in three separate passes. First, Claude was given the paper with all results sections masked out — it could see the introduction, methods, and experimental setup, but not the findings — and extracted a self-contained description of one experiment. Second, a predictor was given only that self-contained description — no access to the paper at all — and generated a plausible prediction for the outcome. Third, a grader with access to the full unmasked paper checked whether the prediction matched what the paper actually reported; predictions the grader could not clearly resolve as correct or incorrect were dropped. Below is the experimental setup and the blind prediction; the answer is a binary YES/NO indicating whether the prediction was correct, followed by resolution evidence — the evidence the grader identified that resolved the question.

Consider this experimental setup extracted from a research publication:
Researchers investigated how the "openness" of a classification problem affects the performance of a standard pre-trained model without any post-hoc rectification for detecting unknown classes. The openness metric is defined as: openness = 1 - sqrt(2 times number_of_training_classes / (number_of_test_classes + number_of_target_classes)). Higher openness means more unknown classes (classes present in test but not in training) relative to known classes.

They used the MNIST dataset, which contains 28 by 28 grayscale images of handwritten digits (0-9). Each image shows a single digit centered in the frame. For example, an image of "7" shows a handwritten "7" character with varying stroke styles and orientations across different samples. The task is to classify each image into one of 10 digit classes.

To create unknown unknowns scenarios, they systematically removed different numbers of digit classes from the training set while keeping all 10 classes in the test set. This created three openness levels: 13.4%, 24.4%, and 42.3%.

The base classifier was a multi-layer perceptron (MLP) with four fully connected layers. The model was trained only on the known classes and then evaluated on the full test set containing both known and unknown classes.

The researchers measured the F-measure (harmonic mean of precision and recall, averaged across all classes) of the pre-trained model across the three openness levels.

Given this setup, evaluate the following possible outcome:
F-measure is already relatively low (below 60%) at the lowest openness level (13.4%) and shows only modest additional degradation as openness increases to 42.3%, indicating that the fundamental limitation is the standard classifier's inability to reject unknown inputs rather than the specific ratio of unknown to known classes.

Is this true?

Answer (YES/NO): NO